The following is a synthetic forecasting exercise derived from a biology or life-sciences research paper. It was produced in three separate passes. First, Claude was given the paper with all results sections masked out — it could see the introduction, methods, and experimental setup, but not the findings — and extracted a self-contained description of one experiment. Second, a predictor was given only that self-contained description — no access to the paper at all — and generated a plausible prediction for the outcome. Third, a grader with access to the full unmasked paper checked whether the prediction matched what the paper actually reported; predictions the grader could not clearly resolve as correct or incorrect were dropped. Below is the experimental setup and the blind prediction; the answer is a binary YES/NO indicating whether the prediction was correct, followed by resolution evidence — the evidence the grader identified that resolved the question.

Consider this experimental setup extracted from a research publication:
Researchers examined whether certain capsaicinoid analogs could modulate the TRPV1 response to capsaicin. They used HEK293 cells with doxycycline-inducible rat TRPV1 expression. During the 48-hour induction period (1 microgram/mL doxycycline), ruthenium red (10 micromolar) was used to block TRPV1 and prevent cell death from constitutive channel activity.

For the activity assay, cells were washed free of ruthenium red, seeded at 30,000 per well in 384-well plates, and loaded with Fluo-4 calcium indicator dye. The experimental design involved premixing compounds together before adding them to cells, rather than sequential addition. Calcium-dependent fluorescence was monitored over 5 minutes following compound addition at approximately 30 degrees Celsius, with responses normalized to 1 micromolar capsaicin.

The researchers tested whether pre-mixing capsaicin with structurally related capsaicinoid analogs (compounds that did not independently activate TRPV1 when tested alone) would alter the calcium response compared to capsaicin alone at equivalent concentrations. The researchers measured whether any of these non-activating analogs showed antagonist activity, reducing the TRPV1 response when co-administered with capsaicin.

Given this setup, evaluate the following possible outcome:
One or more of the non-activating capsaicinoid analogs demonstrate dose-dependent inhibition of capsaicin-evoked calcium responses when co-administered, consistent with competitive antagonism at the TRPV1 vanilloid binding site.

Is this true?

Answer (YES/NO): NO